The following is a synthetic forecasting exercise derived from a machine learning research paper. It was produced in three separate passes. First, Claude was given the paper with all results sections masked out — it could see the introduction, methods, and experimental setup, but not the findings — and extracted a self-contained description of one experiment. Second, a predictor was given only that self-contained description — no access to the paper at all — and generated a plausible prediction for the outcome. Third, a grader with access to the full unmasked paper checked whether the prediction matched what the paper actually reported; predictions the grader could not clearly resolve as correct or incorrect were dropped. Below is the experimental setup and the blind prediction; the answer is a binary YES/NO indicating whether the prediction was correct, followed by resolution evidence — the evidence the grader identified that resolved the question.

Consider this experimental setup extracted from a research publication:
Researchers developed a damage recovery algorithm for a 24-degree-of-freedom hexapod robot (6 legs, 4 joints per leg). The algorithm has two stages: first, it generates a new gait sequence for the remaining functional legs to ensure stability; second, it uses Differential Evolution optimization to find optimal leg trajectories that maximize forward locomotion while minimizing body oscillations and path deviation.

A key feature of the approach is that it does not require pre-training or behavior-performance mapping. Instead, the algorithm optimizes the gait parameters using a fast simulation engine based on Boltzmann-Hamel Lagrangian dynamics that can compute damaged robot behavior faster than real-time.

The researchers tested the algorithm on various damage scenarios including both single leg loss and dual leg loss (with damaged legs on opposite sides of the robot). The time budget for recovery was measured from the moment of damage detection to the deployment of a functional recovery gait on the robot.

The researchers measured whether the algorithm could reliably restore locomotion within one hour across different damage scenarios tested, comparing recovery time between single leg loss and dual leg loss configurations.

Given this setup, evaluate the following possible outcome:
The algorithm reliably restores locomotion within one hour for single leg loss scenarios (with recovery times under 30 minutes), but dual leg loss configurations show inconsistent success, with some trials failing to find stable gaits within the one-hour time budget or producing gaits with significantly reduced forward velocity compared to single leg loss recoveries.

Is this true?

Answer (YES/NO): NO